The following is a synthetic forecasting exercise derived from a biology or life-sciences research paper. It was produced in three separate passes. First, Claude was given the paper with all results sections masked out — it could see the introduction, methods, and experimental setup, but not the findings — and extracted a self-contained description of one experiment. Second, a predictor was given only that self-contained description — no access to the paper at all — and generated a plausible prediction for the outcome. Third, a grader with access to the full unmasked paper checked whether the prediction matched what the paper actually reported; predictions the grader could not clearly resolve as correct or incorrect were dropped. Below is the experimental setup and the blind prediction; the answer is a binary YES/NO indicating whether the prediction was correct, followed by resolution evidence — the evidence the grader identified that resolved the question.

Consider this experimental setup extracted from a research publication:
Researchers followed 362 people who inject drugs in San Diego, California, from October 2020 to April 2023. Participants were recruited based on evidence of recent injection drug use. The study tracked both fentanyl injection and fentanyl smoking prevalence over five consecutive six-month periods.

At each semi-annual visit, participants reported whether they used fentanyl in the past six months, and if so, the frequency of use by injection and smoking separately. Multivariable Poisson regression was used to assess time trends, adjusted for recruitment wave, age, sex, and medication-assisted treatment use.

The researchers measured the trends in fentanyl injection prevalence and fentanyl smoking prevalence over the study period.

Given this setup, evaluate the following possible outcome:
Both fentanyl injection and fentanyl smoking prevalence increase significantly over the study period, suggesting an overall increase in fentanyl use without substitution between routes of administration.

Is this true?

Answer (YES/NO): NO